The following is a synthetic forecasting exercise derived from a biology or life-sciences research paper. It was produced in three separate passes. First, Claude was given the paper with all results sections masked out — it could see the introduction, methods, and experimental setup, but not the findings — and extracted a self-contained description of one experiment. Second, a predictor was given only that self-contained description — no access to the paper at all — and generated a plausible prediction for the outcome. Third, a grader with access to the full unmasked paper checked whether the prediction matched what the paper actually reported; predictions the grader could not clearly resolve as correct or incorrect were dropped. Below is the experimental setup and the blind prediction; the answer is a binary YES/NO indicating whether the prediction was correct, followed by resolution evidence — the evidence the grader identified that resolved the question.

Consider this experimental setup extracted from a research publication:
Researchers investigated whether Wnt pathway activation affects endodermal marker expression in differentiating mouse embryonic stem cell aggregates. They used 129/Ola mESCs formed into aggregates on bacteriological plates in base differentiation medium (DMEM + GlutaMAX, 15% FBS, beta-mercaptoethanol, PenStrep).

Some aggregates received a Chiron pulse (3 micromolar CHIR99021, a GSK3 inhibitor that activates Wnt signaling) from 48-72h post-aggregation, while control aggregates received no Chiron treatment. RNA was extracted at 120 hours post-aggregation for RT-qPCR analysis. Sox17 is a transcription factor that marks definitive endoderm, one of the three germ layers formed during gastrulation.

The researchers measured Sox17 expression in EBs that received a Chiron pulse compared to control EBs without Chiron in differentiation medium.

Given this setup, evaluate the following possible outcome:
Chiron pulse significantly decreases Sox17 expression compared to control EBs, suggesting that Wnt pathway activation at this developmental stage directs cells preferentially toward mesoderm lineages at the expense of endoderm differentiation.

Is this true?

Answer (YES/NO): NO